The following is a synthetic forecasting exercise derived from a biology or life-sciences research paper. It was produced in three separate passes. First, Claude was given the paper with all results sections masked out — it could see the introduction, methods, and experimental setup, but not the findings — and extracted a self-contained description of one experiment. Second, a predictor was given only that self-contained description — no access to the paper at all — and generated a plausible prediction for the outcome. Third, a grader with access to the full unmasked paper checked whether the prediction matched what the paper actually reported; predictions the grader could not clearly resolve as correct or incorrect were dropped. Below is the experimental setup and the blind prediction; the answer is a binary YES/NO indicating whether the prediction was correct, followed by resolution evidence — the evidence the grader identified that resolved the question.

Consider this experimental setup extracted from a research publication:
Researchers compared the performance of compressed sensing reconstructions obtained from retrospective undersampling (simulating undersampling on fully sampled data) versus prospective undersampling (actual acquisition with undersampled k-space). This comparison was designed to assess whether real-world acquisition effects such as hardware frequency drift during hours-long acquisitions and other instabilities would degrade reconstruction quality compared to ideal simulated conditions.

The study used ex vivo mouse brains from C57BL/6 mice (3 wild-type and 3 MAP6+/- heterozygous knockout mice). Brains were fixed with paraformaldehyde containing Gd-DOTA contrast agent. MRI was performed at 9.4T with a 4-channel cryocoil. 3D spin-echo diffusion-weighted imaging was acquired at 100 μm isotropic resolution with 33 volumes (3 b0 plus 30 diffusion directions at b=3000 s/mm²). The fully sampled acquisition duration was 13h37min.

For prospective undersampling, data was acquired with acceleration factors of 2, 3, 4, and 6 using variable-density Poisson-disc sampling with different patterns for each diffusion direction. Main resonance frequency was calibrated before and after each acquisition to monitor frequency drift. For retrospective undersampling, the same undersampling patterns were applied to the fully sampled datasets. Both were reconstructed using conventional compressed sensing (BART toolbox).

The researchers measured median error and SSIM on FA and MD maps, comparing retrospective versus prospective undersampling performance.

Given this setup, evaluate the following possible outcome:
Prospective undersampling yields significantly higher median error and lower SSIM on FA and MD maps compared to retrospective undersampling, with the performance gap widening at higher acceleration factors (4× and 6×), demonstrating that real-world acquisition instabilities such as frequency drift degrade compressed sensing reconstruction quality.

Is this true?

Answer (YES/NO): NO